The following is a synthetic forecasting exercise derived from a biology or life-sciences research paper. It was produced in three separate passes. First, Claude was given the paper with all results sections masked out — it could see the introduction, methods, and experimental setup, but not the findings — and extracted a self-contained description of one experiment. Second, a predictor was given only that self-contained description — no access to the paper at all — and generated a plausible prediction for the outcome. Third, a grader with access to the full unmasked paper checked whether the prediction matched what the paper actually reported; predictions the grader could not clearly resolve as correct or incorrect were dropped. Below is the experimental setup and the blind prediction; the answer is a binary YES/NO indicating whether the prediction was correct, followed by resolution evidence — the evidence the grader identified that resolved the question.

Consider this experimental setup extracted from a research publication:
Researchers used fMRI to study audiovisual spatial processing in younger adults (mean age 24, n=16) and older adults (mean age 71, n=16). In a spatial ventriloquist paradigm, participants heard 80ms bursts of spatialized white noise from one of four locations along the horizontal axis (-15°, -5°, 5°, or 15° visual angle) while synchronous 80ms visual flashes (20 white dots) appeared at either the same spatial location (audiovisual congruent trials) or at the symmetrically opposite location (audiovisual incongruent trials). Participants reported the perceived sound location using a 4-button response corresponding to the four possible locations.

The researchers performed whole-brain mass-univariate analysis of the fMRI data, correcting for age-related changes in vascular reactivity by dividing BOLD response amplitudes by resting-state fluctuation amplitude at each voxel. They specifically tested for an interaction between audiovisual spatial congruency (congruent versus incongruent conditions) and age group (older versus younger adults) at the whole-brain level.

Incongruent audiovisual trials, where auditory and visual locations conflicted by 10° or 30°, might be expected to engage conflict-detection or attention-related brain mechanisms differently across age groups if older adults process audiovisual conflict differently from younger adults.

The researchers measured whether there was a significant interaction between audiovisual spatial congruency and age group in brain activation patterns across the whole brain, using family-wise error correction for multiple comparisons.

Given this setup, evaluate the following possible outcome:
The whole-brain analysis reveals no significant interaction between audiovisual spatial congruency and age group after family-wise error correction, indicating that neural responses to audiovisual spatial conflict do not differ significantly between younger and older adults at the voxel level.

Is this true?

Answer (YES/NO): YES